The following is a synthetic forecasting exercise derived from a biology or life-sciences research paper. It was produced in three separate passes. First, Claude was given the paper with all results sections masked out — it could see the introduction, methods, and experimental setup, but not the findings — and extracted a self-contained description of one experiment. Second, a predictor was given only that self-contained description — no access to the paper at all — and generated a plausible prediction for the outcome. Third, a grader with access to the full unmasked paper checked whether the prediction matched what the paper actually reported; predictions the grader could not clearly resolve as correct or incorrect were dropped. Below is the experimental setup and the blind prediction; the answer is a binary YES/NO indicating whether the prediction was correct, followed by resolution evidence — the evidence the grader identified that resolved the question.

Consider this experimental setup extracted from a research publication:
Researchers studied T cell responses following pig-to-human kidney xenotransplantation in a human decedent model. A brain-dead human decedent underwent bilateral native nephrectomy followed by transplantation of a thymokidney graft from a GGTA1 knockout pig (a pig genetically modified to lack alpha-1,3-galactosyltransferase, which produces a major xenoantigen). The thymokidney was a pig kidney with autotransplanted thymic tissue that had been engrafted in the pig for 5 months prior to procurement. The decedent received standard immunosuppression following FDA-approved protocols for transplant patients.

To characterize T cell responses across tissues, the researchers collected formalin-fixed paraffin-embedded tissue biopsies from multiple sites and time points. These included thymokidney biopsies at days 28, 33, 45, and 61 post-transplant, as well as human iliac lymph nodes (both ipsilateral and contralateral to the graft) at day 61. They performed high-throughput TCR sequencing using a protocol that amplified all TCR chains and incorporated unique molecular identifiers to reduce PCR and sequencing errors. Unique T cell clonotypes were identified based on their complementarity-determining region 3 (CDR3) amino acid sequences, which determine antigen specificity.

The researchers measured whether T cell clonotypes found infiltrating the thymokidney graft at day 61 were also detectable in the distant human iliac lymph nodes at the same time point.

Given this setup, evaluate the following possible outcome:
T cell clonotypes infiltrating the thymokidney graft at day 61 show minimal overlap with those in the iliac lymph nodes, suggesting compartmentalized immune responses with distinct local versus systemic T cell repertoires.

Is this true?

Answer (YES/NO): NO